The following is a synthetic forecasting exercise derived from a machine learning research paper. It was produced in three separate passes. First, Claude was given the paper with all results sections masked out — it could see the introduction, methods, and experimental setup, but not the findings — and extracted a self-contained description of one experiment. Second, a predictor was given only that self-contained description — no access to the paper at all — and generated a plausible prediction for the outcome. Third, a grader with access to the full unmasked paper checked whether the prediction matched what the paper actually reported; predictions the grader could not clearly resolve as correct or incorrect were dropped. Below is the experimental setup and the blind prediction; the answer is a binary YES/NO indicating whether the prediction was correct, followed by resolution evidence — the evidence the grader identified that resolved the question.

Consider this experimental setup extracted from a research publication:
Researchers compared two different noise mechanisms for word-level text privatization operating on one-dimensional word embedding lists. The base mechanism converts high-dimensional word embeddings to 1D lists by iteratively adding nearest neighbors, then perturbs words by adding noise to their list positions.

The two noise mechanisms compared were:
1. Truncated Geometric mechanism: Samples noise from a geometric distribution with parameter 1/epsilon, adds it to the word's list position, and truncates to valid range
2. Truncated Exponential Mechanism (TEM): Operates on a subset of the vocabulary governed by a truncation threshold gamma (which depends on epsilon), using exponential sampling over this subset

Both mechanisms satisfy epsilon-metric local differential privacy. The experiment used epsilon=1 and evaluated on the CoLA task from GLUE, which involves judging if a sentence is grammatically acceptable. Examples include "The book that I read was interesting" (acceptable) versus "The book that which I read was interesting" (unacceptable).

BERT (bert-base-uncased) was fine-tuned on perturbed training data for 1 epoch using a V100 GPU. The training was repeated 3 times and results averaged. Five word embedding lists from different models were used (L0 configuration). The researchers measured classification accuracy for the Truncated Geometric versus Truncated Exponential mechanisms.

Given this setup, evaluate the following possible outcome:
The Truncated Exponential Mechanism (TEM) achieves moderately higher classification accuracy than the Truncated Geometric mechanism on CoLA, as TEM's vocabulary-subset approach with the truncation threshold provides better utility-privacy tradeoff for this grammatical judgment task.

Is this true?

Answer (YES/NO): NO